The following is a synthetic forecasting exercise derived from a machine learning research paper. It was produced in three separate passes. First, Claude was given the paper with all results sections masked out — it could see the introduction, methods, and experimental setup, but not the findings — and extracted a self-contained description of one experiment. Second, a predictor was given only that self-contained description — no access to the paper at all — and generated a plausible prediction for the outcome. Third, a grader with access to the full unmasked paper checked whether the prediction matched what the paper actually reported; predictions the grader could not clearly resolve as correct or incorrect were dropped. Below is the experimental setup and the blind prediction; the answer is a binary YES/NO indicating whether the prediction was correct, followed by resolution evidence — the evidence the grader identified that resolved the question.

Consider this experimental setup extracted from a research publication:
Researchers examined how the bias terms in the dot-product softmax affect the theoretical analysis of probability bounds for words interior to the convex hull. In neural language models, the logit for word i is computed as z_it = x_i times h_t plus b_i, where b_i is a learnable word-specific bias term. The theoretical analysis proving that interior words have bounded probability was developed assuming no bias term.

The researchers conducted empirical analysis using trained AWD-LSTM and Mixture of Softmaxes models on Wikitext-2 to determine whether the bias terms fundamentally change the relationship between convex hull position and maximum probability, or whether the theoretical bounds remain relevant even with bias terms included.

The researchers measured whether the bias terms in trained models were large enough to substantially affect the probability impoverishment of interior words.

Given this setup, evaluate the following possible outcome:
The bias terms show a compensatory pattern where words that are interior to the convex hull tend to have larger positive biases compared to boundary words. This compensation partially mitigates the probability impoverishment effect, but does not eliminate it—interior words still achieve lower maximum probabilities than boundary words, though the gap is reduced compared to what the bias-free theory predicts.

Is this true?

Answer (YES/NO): NO